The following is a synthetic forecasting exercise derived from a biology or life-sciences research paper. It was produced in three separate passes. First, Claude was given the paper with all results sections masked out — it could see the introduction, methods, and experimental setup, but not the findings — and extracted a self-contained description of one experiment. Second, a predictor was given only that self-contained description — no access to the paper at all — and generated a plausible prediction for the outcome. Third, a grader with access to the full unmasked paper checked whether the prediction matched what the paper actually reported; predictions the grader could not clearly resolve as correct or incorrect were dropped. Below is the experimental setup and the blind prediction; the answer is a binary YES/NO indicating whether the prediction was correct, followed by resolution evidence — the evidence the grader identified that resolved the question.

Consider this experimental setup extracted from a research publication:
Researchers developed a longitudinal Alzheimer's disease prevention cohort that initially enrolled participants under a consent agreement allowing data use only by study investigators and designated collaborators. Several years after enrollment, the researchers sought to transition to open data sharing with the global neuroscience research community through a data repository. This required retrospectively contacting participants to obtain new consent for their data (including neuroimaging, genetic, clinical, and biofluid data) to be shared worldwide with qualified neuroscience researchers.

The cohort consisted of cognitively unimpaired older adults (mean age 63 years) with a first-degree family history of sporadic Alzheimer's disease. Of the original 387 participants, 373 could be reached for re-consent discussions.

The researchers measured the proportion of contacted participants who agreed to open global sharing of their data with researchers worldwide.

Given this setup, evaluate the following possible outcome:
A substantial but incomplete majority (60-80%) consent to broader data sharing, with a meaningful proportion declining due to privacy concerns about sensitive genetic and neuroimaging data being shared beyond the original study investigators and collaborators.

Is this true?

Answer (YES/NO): NO